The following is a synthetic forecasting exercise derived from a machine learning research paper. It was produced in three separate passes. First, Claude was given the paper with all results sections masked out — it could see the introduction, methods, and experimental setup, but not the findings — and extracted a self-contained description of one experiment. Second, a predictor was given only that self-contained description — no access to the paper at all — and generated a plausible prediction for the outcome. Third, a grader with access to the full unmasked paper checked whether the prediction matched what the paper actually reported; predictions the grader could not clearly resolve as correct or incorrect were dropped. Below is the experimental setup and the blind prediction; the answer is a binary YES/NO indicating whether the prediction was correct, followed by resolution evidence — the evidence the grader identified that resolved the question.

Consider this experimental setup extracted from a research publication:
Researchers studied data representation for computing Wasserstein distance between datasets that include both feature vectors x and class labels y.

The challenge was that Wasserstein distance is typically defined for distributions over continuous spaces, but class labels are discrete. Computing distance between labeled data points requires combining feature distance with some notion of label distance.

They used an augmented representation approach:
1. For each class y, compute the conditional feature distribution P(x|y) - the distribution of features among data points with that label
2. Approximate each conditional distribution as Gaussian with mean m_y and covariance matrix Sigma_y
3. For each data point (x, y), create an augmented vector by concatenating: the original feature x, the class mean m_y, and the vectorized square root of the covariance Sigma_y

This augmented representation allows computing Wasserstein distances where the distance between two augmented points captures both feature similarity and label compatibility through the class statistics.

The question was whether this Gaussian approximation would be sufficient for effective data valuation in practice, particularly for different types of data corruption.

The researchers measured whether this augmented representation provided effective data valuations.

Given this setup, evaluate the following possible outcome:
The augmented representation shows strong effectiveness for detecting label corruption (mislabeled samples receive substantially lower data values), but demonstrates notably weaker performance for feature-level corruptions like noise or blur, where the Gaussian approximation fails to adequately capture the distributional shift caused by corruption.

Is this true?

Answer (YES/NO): NO